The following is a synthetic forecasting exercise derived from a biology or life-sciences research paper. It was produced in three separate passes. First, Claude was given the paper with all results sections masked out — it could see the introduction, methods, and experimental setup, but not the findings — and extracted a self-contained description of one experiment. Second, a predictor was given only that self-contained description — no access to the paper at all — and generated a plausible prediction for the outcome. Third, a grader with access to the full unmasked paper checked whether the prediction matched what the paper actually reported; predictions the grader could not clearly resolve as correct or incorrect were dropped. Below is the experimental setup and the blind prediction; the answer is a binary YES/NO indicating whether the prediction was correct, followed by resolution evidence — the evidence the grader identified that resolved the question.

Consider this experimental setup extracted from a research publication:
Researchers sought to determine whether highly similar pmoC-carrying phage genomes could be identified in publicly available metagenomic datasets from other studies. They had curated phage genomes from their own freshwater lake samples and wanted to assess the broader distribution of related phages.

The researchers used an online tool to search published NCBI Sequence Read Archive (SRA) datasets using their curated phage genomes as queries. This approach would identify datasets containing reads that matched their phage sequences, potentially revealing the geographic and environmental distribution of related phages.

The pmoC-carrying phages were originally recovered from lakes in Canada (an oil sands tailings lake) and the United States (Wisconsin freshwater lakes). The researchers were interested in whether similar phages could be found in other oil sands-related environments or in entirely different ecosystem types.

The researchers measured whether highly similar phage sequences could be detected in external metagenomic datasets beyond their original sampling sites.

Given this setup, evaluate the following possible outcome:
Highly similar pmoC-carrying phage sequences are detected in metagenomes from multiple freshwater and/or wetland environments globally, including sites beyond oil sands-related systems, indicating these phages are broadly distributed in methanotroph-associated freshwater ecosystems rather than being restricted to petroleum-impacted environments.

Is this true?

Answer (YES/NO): NO